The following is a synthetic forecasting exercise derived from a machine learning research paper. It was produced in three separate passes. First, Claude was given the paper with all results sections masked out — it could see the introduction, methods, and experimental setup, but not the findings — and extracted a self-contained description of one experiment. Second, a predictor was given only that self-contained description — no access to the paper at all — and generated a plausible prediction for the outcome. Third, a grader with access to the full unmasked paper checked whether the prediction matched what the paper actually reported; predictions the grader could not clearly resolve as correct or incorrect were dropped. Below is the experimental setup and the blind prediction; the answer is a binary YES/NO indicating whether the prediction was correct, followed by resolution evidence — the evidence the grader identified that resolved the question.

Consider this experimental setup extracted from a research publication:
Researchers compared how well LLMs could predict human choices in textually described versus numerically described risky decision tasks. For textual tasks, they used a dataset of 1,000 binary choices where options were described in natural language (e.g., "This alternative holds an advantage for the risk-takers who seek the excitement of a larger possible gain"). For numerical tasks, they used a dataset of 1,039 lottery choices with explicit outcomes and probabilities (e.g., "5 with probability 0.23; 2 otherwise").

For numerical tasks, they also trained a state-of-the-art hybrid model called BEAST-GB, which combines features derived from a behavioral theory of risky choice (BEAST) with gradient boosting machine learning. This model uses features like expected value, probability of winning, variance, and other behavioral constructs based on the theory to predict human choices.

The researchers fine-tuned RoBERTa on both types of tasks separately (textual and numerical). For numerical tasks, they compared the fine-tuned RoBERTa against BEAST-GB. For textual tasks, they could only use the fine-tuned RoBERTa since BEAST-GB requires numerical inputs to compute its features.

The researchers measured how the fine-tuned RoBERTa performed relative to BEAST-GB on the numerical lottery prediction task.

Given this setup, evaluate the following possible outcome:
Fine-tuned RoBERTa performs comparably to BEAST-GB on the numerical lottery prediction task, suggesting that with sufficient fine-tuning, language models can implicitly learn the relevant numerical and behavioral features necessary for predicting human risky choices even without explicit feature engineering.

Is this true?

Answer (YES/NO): NO